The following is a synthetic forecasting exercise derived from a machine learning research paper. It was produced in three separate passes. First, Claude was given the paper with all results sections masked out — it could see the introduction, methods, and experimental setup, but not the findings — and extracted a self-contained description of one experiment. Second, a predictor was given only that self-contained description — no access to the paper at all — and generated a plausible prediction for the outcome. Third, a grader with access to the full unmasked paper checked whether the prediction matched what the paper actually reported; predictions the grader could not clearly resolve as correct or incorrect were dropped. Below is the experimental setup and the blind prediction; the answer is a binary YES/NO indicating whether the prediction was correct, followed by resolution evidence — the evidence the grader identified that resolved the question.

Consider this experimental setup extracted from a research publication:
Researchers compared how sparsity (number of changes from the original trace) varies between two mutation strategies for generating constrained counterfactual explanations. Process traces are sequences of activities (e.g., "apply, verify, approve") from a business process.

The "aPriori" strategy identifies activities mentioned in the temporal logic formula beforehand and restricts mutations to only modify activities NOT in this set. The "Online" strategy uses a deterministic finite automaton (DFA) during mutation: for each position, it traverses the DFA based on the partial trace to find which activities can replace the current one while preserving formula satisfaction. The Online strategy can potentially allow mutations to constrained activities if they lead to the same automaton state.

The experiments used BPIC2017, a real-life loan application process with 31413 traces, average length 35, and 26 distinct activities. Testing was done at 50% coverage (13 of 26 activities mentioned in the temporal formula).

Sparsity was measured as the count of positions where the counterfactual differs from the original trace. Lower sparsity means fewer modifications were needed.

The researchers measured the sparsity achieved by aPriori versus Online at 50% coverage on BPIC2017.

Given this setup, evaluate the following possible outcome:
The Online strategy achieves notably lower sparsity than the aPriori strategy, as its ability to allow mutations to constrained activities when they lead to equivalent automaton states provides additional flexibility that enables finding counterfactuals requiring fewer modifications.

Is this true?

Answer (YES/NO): NO